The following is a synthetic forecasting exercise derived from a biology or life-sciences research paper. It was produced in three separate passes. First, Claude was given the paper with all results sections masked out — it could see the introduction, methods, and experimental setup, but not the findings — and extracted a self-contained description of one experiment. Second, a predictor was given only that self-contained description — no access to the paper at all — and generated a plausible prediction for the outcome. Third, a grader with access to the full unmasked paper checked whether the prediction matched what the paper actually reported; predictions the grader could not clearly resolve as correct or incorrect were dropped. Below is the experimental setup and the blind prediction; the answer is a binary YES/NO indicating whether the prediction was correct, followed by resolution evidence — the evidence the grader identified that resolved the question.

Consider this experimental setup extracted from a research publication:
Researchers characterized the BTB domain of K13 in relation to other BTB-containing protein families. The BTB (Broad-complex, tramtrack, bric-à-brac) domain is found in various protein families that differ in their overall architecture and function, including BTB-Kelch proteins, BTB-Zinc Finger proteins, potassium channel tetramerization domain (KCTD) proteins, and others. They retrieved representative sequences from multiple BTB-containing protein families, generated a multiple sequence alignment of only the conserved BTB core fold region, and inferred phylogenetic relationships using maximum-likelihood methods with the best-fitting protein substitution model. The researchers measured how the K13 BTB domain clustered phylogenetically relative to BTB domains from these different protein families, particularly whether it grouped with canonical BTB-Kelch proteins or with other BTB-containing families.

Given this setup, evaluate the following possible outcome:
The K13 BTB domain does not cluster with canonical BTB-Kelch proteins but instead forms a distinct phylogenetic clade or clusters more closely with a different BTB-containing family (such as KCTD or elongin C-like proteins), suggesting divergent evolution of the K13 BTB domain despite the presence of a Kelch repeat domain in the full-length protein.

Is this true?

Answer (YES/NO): YES